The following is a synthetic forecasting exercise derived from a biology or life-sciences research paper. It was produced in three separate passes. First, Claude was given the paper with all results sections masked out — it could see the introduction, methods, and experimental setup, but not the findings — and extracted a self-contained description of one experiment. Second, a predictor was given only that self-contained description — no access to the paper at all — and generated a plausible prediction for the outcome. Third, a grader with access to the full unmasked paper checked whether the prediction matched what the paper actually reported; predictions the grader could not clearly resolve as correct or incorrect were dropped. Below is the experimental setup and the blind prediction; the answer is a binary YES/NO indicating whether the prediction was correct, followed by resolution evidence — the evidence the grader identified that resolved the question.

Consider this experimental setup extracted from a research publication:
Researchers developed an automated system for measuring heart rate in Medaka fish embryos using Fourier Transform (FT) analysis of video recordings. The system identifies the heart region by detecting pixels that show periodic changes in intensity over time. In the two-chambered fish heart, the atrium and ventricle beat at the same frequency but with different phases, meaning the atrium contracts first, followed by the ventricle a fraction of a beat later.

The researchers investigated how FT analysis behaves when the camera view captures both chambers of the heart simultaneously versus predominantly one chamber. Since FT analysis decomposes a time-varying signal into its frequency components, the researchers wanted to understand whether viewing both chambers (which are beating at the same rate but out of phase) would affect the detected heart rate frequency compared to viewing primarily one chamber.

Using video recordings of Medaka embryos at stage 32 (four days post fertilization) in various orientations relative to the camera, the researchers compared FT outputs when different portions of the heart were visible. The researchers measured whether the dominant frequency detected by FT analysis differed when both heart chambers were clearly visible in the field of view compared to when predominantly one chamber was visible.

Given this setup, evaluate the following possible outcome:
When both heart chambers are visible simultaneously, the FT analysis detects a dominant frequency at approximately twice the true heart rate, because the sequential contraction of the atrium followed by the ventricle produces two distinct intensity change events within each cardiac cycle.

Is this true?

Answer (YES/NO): NO